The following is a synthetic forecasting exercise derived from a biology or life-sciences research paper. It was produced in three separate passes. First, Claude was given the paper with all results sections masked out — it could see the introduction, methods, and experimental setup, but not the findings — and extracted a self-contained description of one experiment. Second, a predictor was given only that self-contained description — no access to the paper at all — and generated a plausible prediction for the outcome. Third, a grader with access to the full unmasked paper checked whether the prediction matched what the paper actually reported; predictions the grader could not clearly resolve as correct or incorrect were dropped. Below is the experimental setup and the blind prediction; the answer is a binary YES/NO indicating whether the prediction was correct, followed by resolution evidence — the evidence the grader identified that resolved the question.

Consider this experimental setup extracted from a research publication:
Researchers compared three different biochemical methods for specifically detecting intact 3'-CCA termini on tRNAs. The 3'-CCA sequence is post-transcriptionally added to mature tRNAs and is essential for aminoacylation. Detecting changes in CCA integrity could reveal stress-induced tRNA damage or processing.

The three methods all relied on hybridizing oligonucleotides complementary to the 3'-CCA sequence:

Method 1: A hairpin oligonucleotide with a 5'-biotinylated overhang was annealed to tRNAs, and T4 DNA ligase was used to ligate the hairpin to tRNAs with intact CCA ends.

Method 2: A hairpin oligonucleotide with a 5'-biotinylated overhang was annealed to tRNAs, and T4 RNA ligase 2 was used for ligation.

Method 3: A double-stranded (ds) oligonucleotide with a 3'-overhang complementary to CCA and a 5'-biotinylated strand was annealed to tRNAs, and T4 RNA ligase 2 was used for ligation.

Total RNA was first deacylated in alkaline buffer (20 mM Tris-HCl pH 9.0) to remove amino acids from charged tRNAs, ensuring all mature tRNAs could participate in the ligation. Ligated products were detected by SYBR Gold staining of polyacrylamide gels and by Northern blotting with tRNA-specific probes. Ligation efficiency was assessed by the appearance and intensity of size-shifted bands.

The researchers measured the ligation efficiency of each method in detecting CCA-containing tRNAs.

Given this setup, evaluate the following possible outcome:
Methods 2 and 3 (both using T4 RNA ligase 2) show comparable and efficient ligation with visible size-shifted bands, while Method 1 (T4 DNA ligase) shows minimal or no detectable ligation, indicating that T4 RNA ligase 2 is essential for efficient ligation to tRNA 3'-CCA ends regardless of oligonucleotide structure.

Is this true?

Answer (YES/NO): NO